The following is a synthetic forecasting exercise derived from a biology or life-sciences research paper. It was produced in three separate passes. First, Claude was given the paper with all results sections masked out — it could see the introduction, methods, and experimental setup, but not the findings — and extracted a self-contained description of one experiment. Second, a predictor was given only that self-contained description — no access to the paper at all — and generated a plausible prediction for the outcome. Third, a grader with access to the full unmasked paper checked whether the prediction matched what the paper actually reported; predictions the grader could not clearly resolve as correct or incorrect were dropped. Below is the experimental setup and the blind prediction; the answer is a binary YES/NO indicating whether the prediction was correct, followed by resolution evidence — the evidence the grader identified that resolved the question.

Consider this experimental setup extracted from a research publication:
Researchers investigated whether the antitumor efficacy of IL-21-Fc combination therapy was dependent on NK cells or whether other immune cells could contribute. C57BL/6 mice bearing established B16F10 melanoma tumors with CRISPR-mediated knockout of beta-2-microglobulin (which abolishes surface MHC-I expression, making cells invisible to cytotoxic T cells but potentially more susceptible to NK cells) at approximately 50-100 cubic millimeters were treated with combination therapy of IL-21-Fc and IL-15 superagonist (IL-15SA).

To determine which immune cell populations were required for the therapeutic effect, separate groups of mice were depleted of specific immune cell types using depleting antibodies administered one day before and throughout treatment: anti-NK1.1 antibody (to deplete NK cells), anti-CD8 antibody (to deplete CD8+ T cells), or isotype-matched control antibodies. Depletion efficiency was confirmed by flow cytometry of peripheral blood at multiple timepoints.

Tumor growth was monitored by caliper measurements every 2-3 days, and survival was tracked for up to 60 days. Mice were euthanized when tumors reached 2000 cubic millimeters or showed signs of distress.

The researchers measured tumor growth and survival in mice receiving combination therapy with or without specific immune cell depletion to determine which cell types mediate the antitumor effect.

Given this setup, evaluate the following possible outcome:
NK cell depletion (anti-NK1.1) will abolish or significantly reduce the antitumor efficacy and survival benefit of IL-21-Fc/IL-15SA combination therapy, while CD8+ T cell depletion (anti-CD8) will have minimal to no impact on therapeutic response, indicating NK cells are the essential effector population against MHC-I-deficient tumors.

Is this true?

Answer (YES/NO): YES